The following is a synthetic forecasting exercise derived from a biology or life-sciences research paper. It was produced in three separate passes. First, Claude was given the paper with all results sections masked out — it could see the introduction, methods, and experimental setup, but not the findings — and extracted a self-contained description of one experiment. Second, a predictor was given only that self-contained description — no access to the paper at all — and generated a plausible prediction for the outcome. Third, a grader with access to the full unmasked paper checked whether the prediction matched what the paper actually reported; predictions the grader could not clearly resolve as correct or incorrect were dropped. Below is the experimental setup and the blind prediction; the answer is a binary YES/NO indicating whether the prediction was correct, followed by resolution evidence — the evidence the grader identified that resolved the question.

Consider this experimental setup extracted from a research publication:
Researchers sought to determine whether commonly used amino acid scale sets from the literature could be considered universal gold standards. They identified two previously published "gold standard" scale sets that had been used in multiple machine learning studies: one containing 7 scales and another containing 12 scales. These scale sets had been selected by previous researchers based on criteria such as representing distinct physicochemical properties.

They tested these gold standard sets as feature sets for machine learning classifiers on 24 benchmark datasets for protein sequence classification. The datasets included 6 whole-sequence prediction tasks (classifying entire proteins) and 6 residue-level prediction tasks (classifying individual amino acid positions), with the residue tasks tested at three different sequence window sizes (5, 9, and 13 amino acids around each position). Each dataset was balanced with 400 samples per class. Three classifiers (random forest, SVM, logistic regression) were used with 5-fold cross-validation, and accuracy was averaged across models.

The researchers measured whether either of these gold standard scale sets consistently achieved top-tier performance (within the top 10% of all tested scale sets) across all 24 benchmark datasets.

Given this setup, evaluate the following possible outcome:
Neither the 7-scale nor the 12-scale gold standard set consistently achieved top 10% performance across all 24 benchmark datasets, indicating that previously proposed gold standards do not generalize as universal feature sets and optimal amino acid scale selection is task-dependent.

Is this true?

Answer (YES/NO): YES